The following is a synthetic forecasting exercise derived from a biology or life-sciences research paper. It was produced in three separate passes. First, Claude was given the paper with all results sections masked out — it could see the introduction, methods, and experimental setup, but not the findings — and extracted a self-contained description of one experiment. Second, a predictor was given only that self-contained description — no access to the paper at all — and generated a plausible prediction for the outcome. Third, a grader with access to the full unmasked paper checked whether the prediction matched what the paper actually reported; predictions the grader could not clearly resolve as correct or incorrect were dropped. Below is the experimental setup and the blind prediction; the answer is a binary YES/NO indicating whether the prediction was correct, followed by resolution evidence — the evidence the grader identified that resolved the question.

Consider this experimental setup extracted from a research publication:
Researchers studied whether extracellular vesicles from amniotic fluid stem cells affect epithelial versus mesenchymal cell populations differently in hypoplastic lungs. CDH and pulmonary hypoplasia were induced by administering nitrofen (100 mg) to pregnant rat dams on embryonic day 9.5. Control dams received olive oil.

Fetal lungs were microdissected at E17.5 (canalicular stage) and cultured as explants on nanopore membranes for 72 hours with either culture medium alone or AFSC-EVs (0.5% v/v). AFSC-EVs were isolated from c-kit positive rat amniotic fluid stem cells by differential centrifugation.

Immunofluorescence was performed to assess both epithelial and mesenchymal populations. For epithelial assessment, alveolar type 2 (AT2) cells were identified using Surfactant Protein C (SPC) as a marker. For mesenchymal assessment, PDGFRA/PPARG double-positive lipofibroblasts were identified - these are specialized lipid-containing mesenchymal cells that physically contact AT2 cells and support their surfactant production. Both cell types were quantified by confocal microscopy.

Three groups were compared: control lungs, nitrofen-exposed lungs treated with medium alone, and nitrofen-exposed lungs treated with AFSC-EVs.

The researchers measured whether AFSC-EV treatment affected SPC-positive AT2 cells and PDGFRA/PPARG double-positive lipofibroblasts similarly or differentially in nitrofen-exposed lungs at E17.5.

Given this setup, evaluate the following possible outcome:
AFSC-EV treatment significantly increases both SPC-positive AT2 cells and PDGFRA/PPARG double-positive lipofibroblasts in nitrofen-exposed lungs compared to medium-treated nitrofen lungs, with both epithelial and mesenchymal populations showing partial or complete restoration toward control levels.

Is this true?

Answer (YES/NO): NO